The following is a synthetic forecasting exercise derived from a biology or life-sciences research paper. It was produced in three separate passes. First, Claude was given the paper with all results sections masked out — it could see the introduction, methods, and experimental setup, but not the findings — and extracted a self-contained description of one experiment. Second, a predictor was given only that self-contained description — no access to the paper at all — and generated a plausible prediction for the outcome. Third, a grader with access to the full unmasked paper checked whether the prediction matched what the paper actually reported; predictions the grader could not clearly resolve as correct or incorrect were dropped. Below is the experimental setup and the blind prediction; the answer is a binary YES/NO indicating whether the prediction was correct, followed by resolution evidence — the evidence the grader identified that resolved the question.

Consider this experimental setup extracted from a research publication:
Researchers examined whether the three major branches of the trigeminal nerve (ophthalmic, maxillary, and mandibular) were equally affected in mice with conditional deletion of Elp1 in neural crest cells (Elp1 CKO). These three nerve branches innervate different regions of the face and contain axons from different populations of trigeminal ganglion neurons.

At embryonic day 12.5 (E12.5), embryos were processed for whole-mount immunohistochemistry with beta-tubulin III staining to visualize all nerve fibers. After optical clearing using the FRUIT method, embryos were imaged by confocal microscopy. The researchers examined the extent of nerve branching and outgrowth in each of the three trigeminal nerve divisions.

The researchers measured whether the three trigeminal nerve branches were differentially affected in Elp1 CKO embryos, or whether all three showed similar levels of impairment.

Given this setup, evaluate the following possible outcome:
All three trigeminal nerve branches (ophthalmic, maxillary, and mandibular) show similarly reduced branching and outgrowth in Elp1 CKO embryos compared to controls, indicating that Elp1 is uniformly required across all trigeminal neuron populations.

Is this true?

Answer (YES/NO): NO